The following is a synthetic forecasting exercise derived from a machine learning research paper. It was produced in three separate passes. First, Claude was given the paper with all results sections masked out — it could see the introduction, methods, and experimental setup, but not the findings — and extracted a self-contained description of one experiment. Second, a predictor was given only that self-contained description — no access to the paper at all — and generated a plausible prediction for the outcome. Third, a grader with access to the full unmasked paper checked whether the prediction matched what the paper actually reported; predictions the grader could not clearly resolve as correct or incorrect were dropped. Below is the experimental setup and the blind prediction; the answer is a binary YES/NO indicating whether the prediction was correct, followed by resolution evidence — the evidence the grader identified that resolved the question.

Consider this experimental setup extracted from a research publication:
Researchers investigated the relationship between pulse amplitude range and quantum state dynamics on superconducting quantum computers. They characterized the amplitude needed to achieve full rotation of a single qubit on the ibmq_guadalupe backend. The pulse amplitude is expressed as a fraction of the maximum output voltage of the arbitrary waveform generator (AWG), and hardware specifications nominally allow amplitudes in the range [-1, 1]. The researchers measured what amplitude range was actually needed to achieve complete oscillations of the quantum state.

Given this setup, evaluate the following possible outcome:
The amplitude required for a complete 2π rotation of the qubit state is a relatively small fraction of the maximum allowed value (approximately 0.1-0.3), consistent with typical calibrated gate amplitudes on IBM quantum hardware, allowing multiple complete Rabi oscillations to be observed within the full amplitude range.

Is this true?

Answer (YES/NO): NO